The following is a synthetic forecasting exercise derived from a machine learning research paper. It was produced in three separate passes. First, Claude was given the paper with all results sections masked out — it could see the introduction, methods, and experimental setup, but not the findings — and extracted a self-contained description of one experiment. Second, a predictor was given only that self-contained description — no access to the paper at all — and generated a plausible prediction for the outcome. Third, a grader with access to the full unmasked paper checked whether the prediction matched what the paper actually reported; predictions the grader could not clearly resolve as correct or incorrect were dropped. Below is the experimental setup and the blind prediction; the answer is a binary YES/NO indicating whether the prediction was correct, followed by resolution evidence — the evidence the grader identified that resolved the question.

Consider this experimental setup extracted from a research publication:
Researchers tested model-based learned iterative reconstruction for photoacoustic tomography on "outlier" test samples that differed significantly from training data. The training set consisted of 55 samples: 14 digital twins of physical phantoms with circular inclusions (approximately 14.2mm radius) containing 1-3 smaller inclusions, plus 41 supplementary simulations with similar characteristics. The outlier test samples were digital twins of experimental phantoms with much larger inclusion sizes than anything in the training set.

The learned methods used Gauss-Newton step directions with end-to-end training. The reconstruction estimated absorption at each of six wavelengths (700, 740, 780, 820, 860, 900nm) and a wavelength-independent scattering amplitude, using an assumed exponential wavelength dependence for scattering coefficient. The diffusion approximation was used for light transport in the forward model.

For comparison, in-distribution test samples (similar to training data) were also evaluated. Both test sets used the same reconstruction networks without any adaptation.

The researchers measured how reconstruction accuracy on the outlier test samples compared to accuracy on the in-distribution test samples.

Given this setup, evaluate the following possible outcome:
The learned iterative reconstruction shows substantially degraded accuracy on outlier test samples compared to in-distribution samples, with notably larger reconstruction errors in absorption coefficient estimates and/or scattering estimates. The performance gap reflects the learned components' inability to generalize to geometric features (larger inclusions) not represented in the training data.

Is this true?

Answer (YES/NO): YES